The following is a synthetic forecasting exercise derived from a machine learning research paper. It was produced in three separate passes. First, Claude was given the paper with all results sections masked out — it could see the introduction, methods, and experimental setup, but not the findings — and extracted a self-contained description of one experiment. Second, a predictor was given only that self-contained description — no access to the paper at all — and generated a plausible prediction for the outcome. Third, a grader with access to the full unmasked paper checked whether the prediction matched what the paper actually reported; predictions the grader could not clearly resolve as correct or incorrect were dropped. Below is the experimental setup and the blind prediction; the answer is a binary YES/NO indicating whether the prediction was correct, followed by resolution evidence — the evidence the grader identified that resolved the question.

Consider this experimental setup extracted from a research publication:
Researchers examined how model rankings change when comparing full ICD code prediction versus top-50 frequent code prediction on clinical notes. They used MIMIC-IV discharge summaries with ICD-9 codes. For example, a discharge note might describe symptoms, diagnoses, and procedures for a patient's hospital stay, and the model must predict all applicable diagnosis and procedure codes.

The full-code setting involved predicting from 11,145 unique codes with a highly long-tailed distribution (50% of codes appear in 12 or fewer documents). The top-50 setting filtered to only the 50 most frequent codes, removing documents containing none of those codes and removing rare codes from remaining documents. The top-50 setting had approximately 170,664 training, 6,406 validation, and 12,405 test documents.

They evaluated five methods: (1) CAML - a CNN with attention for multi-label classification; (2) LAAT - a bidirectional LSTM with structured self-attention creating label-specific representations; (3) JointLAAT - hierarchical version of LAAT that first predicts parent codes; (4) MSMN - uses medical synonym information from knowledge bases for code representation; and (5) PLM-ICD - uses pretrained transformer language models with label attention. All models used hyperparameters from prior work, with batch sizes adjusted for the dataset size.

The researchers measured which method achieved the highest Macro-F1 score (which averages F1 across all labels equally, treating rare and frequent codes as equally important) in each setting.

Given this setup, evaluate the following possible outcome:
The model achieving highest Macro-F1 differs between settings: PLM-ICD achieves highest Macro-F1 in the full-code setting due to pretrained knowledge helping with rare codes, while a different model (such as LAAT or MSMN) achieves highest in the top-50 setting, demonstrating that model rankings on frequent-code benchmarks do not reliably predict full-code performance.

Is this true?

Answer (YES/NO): YES